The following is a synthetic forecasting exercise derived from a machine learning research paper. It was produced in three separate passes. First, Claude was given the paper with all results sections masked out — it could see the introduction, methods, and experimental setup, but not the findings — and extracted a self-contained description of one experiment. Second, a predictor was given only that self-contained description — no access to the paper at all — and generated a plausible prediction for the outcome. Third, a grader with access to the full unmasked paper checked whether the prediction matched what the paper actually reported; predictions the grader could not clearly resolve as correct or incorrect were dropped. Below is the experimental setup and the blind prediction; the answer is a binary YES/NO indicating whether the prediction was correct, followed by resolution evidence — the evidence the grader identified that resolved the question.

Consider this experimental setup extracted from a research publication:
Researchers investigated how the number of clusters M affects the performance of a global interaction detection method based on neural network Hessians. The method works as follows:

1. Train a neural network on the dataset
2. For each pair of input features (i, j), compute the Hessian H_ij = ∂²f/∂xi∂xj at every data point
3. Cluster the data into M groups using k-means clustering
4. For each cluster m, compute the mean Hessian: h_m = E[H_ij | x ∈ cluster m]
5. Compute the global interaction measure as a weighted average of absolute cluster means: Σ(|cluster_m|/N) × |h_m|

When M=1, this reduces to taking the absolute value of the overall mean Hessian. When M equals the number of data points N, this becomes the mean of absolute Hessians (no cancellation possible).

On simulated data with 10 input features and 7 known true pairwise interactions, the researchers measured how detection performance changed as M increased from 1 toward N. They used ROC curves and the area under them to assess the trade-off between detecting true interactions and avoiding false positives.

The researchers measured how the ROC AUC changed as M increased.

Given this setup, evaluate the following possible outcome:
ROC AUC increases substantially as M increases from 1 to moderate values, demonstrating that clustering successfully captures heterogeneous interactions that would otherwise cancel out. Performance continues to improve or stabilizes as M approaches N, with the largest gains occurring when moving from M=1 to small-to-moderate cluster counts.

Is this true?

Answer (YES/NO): NO